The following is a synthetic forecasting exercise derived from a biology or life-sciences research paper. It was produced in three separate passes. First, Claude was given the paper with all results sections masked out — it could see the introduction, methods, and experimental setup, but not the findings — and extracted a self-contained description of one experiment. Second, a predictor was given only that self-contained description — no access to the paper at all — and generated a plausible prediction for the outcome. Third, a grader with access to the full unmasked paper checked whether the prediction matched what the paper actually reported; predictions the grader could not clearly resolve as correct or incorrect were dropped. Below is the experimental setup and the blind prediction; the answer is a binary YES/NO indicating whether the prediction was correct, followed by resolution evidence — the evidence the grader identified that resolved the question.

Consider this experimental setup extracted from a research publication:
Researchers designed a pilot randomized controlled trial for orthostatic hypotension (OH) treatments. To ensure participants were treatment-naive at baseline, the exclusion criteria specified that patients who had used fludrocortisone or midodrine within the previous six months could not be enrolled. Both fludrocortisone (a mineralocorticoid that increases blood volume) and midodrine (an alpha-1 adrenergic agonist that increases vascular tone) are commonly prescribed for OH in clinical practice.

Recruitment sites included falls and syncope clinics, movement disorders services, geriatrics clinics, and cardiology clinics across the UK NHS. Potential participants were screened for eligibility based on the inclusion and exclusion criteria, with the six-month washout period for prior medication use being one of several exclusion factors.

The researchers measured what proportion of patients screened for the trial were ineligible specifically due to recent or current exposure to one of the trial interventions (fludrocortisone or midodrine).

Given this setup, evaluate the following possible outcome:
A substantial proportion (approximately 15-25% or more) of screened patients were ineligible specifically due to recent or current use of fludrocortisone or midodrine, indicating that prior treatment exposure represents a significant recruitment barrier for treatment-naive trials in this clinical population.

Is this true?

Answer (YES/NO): YES